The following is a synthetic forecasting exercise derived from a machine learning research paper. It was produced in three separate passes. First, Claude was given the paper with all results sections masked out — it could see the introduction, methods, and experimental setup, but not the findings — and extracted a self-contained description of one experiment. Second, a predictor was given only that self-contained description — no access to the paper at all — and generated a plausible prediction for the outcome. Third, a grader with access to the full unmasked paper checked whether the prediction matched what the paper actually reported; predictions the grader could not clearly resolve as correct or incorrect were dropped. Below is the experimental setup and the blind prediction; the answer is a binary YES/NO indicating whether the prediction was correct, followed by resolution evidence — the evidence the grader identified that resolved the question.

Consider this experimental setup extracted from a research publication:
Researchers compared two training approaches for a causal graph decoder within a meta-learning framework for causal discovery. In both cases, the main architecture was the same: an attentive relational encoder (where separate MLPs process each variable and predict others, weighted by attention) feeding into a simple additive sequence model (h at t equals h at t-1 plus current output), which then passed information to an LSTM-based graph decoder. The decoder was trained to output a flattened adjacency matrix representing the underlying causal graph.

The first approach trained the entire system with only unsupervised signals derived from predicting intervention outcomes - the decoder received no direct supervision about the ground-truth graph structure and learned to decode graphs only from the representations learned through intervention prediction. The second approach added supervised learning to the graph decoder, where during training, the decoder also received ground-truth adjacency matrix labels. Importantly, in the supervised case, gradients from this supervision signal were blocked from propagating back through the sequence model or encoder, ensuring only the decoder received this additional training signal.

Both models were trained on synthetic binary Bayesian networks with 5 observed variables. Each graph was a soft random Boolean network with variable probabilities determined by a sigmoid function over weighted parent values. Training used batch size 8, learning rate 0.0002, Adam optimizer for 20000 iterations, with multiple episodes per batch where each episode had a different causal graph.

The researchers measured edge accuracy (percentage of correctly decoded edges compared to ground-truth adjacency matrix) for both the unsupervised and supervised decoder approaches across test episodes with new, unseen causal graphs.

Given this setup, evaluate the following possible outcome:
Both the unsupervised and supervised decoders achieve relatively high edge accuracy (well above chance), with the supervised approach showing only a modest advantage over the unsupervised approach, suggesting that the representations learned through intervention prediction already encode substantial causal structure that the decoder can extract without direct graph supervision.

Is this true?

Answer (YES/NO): YES